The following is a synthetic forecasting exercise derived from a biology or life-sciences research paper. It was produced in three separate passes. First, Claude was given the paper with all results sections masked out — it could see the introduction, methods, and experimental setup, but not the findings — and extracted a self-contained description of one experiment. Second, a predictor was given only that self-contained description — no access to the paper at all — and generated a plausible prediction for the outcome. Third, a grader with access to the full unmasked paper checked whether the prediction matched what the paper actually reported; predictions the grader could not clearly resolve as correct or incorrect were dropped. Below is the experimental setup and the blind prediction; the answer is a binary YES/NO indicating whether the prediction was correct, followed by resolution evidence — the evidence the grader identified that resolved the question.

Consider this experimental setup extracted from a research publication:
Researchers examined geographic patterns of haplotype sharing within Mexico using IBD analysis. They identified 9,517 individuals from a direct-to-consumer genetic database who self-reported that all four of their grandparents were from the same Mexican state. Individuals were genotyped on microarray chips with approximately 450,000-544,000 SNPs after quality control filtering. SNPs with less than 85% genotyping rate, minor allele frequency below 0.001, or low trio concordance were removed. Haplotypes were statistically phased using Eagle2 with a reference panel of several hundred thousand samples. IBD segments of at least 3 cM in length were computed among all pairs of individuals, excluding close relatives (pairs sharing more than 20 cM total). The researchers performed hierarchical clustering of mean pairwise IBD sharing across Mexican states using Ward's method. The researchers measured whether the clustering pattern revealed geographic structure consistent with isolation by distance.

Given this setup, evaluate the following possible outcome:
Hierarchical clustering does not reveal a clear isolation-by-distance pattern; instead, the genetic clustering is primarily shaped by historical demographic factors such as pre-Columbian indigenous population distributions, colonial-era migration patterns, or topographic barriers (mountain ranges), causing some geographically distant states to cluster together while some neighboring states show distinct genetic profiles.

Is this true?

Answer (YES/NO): NO